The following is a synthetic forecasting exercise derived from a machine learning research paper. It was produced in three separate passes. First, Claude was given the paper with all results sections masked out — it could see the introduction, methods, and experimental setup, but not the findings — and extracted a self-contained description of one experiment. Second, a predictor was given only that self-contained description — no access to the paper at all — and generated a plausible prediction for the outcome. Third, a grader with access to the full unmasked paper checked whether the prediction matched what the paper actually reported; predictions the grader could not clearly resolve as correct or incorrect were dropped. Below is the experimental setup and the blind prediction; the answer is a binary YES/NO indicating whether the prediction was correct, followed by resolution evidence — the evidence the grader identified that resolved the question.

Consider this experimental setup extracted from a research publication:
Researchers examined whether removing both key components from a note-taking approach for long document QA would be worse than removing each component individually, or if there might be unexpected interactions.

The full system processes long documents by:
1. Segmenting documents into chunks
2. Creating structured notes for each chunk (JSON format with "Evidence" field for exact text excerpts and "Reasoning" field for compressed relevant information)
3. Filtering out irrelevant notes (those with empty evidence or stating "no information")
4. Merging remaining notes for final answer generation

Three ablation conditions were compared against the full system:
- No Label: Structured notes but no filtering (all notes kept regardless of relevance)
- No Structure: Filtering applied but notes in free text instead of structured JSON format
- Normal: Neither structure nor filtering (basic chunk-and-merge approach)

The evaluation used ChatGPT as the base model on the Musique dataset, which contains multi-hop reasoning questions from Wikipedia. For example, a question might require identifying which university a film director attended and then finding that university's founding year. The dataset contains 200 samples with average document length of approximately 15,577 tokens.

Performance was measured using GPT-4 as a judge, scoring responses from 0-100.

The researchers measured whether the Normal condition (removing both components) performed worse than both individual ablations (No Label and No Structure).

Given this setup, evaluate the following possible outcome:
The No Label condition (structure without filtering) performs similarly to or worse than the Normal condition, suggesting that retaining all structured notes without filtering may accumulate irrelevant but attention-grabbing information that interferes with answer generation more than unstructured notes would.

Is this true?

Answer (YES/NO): NO